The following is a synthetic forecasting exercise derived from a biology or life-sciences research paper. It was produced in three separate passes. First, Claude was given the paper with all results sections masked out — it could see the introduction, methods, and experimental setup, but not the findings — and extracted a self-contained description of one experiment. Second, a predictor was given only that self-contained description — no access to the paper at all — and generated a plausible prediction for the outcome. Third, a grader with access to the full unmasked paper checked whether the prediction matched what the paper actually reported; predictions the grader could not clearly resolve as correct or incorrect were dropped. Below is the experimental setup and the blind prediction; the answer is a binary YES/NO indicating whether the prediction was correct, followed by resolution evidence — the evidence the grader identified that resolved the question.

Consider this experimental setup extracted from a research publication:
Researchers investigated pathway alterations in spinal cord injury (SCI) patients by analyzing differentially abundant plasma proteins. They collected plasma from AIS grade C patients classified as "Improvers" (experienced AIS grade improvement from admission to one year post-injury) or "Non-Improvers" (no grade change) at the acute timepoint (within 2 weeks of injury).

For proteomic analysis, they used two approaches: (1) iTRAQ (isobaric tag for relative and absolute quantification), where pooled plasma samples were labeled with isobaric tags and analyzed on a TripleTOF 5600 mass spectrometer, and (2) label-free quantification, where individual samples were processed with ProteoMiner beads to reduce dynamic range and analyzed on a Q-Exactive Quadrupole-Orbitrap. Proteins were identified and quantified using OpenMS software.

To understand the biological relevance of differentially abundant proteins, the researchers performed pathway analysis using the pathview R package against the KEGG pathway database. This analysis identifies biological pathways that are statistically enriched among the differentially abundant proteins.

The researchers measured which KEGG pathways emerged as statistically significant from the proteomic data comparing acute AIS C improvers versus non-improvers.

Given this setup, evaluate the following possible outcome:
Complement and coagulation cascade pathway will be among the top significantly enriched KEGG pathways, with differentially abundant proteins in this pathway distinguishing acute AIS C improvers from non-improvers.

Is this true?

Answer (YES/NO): YES